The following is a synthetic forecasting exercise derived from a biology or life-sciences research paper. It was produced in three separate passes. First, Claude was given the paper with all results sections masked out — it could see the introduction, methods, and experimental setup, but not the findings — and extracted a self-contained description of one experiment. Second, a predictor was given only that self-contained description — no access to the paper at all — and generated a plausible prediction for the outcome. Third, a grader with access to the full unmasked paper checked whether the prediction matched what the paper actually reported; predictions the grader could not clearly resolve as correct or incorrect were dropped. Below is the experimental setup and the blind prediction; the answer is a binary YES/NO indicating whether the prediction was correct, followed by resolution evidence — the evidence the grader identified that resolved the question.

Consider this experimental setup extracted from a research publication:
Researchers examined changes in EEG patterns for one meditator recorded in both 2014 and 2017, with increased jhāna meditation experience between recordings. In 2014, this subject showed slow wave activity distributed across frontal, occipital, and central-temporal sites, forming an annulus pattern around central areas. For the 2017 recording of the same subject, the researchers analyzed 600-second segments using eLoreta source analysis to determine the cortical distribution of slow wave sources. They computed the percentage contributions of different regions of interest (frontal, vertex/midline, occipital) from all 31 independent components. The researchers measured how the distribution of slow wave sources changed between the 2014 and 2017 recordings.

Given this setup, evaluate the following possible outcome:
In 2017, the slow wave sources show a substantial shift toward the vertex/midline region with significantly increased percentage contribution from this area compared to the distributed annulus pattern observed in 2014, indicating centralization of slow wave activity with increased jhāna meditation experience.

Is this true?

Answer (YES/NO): NO